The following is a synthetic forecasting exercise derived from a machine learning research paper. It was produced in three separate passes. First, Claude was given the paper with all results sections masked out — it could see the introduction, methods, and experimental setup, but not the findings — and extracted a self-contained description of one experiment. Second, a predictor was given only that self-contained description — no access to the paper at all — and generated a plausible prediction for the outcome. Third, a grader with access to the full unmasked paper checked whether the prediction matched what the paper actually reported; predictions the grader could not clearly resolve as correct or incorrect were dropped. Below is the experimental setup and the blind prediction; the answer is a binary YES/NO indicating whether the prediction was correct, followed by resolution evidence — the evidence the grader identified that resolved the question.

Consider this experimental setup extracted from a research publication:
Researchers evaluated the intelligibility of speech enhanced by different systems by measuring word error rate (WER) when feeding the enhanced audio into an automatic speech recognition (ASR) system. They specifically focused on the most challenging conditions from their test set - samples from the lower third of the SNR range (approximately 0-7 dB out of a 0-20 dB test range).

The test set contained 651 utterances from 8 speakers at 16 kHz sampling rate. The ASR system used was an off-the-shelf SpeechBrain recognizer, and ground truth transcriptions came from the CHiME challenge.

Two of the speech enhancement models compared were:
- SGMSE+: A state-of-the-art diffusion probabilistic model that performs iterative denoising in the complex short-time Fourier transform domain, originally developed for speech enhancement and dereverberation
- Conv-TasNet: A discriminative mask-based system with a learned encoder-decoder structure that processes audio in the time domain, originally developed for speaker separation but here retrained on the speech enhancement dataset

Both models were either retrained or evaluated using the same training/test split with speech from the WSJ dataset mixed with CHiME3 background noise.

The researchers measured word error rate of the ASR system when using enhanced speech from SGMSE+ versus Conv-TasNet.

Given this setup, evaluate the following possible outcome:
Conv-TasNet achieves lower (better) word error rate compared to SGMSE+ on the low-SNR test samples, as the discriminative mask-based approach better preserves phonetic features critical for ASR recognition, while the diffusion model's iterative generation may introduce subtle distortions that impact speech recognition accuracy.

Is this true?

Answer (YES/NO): YES